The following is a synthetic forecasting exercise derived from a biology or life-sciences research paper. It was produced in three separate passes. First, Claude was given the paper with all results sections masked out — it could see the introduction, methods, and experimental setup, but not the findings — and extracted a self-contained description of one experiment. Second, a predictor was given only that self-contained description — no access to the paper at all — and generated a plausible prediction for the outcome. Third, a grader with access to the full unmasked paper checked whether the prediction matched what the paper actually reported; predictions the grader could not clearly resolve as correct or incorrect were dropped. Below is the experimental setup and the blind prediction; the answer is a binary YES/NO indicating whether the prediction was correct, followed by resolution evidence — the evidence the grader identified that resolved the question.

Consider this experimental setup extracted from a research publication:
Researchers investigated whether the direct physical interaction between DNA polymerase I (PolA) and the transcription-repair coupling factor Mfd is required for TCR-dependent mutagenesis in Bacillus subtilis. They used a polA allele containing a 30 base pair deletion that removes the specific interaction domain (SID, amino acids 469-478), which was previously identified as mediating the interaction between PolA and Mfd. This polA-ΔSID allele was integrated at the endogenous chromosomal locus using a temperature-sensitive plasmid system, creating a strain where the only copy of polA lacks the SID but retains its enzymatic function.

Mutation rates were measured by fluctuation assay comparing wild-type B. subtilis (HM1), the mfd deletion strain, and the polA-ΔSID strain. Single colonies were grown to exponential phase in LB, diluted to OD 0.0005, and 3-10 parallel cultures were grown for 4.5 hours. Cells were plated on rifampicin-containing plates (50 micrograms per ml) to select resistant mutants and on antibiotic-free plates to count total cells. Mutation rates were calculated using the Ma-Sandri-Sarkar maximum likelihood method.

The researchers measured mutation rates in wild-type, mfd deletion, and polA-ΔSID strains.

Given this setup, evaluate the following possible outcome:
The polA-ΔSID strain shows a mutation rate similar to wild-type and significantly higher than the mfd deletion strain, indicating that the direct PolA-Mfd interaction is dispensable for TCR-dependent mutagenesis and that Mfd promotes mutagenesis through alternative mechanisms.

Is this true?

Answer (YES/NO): NO